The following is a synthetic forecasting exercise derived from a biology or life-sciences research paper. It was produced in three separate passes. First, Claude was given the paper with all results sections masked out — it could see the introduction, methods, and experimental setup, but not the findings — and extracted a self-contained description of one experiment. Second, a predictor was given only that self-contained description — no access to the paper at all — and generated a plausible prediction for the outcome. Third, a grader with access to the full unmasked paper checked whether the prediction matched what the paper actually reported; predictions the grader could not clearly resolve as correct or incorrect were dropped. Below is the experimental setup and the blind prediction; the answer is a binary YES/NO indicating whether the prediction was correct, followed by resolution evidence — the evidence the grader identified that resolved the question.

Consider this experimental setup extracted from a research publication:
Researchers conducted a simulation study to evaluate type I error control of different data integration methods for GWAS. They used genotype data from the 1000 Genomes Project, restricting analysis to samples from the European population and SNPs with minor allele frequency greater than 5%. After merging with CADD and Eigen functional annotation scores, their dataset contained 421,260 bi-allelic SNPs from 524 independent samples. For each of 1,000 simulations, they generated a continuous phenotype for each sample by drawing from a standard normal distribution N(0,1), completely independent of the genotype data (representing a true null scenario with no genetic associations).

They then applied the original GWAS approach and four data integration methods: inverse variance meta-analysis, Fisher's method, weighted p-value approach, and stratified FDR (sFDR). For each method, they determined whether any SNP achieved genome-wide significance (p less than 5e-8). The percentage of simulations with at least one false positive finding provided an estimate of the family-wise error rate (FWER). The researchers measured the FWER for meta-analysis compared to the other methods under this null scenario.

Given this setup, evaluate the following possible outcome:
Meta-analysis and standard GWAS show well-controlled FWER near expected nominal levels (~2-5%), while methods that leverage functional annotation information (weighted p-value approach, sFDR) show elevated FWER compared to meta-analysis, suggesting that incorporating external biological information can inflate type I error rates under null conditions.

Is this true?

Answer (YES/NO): NO